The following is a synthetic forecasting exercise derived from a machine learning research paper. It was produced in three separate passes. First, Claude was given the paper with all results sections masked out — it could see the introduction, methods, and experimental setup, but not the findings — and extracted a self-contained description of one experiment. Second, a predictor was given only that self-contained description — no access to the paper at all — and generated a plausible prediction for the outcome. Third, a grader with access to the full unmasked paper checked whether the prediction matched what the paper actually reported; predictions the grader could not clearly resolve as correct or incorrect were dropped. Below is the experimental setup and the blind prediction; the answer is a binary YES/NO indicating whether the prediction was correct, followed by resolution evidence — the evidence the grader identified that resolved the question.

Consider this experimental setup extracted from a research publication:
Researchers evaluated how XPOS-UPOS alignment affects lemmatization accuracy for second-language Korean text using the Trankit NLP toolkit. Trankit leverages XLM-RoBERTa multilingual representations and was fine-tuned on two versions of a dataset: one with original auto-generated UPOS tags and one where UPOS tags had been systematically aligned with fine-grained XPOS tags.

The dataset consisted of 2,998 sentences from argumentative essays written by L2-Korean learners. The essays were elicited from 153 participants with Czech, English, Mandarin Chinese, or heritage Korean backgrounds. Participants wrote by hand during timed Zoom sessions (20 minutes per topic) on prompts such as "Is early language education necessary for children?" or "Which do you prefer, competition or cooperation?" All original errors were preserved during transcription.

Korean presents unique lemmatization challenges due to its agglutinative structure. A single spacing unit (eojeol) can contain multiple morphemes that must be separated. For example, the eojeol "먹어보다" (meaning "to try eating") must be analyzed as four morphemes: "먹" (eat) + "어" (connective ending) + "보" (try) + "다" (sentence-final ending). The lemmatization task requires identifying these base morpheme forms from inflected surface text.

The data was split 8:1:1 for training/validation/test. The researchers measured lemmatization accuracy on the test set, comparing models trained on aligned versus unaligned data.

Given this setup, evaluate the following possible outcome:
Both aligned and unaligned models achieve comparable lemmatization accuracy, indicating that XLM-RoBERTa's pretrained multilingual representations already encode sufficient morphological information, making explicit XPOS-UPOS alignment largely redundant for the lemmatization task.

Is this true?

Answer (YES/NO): NO